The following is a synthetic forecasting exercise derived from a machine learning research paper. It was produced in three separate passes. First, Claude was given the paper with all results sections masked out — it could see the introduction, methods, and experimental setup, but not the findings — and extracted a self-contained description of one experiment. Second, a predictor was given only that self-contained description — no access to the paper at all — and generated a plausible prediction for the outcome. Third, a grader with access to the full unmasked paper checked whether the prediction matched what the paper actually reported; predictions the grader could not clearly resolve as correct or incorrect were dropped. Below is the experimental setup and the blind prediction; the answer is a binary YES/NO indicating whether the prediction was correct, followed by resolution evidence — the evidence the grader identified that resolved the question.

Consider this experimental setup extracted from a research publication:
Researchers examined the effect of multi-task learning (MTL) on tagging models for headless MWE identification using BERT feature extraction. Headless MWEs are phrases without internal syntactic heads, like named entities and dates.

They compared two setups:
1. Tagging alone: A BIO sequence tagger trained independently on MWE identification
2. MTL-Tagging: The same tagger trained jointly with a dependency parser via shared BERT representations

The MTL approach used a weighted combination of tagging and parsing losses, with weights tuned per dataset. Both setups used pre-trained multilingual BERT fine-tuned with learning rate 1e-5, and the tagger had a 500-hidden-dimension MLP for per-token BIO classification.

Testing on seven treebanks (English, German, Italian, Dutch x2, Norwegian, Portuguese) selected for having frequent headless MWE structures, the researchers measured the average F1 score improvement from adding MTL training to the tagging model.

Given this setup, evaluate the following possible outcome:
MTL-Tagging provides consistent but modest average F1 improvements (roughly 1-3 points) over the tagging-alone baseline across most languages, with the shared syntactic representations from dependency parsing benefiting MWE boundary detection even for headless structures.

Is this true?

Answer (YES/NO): NO